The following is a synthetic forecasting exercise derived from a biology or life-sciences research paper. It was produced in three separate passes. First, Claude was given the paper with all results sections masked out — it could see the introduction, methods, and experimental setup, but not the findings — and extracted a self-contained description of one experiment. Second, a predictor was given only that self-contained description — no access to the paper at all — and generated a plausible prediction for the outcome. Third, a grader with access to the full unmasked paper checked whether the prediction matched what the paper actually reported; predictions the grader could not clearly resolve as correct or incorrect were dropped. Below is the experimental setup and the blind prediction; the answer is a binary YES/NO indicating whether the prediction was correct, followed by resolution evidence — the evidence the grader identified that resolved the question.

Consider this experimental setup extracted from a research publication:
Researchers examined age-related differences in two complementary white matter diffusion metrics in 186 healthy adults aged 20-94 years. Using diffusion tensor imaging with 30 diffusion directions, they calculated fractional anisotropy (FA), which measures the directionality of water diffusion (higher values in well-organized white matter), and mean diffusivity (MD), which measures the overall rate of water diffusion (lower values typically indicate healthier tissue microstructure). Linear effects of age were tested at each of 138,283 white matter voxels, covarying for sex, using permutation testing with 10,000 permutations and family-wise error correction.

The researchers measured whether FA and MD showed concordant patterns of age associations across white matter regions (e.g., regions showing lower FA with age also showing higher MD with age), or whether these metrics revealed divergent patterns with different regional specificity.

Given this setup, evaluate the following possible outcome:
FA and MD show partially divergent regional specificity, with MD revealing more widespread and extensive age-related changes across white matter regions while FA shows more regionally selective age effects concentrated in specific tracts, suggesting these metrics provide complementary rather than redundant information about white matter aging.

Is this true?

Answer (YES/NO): NO